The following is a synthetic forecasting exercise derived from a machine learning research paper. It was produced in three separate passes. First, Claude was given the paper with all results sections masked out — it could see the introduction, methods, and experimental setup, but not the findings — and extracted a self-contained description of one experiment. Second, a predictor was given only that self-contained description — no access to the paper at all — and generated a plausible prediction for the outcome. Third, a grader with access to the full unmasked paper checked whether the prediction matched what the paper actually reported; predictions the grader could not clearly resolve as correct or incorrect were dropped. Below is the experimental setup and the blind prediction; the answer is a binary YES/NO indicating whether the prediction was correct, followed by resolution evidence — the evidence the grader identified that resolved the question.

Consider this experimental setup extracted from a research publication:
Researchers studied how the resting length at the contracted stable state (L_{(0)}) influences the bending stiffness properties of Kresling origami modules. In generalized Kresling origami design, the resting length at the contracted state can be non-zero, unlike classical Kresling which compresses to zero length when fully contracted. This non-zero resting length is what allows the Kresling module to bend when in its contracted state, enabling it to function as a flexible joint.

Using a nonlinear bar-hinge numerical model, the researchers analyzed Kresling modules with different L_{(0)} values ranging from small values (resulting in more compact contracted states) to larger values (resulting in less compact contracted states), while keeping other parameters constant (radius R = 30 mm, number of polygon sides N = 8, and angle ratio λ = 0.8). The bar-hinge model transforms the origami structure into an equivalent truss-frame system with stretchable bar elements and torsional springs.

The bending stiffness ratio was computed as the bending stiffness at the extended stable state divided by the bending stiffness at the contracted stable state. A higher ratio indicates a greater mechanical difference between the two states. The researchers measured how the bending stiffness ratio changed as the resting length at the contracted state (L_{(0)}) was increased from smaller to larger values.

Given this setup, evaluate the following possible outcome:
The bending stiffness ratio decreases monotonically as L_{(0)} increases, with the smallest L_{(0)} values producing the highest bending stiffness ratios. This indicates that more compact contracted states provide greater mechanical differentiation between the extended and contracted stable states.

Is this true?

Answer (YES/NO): YES